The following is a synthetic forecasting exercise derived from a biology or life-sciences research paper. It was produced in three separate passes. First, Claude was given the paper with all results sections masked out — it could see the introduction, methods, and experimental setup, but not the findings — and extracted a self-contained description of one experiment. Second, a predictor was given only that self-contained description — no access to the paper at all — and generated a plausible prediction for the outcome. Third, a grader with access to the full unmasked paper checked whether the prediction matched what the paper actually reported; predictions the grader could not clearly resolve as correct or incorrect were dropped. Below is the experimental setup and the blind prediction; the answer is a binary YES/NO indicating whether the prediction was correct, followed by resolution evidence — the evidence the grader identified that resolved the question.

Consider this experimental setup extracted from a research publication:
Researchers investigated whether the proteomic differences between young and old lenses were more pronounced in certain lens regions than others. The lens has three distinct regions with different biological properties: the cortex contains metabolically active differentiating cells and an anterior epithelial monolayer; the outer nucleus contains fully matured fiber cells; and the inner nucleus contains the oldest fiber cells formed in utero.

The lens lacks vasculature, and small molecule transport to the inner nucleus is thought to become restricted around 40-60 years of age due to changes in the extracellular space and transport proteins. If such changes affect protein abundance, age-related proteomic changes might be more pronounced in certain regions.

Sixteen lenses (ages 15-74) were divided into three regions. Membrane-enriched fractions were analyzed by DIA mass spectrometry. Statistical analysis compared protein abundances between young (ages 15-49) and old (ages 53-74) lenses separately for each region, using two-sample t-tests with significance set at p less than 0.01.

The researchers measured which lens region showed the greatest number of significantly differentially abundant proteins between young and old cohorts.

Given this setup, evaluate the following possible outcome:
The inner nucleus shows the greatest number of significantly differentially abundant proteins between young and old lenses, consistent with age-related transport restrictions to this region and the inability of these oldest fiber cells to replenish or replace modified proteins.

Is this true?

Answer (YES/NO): NO